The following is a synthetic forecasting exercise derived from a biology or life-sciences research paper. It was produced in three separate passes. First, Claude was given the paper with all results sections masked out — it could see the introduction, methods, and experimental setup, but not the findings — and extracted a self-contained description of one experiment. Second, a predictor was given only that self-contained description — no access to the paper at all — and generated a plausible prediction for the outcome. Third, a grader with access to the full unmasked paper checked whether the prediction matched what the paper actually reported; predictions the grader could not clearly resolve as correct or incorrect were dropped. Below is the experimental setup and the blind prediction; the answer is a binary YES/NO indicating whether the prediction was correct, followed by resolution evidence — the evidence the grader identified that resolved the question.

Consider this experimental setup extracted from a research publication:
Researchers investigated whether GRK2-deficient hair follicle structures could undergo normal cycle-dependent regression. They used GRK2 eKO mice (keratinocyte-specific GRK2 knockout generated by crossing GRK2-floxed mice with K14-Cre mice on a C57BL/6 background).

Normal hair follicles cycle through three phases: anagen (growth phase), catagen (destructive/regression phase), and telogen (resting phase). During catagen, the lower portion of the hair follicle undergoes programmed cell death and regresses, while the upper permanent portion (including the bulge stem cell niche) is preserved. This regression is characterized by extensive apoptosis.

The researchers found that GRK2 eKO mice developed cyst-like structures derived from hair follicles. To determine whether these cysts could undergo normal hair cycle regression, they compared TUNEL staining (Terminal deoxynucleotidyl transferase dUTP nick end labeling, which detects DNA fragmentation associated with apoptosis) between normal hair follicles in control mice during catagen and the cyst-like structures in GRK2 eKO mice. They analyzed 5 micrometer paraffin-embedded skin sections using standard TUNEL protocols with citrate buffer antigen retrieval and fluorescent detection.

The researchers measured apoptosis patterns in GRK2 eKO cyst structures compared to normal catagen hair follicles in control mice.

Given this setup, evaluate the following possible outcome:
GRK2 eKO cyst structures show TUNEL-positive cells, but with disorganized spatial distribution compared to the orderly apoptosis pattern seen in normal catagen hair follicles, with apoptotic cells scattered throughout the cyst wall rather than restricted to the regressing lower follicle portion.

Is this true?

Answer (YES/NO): NO